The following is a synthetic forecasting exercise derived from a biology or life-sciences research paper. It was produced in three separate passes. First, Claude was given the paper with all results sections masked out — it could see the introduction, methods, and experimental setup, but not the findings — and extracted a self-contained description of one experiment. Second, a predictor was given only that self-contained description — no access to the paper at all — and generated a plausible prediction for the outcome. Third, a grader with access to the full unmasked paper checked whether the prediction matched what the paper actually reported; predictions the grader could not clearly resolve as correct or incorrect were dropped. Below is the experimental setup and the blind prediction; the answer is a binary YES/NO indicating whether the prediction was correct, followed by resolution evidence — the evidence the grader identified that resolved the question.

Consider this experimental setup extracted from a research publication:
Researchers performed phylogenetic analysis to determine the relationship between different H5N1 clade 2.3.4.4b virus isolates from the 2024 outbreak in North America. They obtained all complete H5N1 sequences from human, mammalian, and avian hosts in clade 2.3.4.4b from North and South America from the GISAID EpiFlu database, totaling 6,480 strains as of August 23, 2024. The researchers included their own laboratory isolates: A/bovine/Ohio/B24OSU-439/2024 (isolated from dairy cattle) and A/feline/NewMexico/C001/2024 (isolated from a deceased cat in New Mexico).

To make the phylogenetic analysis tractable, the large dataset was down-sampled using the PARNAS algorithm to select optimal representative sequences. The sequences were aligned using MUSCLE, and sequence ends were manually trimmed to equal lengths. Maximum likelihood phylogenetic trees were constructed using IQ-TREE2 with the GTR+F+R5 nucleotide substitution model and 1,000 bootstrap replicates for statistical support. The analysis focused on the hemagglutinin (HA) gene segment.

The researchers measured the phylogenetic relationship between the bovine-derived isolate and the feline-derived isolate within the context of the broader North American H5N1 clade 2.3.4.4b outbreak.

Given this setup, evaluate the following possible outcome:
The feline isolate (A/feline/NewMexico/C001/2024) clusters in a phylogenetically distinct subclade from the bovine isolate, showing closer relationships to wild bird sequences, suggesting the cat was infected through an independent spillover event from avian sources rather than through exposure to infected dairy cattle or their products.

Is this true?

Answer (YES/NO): NO